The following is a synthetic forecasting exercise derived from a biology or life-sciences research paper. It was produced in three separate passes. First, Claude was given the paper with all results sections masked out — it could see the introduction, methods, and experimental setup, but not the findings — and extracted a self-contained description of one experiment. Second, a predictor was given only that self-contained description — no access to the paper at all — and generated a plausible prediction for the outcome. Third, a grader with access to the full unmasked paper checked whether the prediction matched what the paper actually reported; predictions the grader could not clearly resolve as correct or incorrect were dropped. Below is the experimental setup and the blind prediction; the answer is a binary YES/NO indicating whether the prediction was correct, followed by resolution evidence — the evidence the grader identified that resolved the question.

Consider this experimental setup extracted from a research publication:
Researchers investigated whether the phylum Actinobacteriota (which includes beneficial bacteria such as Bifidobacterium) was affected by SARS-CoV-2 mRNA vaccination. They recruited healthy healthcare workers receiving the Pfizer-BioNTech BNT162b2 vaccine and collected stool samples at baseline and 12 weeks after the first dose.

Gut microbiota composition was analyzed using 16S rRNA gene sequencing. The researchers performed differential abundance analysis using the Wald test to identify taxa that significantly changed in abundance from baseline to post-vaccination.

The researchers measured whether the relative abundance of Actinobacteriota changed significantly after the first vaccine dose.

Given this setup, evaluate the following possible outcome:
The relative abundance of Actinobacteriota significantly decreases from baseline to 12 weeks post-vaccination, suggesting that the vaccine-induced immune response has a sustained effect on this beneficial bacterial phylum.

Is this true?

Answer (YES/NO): YES